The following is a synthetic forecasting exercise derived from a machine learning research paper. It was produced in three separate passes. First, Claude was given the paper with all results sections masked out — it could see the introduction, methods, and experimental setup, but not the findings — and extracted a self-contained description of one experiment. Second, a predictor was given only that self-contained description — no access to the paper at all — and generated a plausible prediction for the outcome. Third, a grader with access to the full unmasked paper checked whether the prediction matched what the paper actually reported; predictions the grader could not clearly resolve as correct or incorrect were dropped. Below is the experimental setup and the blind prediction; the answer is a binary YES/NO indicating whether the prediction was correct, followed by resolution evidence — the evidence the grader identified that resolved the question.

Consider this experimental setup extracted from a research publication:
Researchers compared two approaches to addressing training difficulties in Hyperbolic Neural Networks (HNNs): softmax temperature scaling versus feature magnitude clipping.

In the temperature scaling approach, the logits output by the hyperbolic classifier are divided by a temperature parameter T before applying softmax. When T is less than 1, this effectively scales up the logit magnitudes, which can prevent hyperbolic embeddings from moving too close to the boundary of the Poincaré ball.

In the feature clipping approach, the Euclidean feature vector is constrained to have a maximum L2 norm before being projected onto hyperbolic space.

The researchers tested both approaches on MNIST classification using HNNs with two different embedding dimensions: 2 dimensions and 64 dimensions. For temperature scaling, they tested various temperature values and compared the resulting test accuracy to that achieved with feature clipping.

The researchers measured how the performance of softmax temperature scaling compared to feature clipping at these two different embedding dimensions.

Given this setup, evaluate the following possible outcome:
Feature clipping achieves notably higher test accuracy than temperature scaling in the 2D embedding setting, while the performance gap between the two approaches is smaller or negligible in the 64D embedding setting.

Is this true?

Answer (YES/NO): NO